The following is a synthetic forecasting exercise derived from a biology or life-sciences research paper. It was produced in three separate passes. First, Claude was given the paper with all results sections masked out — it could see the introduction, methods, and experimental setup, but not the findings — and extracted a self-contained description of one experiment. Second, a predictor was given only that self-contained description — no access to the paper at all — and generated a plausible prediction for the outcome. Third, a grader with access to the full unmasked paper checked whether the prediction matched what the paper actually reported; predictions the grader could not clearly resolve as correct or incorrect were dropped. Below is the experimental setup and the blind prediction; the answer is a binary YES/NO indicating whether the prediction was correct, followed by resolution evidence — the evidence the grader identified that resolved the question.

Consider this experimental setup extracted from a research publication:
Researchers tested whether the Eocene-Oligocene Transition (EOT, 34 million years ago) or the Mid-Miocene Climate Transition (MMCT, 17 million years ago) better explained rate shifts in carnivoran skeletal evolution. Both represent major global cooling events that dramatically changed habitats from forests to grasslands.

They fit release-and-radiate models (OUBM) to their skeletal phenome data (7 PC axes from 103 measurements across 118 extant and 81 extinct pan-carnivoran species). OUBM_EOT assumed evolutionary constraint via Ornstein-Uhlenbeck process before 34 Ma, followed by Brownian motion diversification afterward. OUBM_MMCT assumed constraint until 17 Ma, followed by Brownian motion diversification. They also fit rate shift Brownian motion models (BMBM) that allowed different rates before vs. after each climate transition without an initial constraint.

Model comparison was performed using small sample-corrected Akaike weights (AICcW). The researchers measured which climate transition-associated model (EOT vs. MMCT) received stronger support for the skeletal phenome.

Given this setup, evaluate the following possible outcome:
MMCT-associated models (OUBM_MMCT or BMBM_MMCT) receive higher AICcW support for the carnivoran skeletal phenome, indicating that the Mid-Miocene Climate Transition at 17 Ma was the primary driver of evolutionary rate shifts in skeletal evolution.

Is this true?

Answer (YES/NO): NO